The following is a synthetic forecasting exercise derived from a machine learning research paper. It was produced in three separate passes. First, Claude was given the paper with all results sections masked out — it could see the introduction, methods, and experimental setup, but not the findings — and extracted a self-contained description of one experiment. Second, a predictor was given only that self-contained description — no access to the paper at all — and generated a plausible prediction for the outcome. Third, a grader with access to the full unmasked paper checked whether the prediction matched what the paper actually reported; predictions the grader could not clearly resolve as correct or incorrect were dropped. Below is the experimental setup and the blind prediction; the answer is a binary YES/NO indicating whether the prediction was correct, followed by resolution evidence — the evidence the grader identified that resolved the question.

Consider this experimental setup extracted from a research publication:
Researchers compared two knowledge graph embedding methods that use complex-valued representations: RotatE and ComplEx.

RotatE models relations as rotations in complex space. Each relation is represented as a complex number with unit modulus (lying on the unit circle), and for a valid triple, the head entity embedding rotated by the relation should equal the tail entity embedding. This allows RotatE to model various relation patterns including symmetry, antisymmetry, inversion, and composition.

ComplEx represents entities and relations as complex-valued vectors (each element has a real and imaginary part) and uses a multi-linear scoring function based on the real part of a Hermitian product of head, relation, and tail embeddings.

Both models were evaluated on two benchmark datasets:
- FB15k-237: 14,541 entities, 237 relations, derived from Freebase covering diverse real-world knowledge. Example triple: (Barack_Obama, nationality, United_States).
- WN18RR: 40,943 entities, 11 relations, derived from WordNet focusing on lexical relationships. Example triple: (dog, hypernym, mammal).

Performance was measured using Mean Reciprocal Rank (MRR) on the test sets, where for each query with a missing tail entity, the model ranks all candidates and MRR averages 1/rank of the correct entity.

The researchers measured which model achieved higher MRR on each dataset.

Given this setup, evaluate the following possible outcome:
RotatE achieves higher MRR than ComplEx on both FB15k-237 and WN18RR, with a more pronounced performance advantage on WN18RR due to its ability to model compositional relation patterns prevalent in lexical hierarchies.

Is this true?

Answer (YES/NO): NO